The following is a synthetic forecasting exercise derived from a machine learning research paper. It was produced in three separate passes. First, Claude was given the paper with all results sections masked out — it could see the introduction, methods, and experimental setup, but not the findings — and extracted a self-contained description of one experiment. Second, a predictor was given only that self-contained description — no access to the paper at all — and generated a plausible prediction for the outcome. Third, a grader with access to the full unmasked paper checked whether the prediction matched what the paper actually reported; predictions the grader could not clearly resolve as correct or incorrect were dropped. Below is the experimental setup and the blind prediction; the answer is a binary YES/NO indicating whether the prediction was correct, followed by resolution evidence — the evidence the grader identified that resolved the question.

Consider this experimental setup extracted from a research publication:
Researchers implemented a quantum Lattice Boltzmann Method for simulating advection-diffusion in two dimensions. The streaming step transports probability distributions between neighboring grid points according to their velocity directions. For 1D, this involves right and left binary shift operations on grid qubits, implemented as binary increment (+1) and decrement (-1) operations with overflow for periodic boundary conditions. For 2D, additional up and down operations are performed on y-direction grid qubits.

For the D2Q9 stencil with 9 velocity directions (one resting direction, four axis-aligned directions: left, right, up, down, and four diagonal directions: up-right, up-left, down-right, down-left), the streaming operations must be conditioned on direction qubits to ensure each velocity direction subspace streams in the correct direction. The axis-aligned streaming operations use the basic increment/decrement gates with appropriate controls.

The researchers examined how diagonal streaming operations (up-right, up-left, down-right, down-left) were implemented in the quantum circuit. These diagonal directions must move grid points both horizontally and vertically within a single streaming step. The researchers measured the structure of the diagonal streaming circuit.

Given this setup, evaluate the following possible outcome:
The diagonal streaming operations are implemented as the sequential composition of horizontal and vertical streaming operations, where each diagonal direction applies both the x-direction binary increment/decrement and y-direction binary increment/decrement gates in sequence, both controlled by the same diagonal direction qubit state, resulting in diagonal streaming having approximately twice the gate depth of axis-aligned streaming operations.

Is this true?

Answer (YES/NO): YES